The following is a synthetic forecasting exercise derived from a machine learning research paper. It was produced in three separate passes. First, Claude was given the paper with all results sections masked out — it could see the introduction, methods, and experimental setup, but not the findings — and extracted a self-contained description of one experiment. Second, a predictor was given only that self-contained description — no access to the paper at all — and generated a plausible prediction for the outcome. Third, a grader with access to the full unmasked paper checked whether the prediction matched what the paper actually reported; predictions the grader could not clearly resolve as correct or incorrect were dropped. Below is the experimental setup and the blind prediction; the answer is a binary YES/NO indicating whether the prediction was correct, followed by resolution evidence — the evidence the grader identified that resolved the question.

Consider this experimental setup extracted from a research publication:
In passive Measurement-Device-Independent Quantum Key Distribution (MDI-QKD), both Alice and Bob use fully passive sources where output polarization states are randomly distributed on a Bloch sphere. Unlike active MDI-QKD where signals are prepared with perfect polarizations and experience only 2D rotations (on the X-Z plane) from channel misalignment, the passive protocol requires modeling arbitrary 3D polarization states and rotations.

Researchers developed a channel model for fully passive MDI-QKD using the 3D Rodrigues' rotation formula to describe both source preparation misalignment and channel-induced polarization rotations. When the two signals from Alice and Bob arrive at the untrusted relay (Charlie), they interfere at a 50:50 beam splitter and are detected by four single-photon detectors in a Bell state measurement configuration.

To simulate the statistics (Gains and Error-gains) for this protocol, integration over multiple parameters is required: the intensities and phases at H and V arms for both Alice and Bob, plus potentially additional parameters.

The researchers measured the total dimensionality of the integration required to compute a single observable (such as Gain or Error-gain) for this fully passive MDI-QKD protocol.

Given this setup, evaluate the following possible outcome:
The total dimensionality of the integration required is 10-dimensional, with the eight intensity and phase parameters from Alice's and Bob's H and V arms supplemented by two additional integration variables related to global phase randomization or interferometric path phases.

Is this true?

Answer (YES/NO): NO